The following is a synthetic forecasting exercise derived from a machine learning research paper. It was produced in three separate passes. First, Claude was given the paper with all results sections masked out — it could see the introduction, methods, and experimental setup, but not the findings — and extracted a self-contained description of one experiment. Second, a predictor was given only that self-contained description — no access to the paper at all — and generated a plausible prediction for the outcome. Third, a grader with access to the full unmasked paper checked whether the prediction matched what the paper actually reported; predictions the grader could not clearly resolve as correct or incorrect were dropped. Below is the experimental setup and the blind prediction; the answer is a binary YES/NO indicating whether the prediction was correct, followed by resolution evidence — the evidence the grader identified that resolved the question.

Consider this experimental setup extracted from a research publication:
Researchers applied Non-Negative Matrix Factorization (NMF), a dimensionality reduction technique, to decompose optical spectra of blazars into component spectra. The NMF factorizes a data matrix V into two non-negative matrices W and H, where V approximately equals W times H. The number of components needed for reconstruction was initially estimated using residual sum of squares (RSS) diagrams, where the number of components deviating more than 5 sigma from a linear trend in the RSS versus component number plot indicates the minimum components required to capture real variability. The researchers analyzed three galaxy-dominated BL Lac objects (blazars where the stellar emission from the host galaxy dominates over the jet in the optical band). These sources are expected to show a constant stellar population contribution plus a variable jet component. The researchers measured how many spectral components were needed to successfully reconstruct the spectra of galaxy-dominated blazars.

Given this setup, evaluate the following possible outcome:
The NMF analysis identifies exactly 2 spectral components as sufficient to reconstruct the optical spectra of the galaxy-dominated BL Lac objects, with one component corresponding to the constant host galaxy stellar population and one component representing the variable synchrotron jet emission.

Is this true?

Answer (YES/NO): YES